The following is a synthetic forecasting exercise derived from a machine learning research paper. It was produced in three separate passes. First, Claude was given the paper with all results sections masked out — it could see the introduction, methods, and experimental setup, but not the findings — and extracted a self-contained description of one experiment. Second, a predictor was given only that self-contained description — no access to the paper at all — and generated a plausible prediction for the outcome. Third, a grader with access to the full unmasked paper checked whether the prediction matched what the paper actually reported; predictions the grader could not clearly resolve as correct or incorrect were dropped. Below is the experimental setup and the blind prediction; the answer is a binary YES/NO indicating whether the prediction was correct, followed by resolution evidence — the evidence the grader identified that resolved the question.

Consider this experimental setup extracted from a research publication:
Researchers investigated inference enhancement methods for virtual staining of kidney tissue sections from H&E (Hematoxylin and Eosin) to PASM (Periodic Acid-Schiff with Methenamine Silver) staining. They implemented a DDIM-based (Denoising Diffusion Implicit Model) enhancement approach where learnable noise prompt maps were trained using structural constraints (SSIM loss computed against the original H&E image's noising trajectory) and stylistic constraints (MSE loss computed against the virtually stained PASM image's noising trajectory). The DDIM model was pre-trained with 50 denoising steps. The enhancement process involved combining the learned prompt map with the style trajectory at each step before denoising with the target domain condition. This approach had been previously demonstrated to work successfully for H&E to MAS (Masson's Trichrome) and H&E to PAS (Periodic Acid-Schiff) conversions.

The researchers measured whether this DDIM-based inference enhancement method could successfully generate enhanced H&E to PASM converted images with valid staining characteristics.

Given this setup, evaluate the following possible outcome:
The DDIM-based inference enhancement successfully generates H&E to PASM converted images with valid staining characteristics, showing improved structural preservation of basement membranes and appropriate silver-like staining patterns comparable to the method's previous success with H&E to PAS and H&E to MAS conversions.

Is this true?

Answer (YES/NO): NO